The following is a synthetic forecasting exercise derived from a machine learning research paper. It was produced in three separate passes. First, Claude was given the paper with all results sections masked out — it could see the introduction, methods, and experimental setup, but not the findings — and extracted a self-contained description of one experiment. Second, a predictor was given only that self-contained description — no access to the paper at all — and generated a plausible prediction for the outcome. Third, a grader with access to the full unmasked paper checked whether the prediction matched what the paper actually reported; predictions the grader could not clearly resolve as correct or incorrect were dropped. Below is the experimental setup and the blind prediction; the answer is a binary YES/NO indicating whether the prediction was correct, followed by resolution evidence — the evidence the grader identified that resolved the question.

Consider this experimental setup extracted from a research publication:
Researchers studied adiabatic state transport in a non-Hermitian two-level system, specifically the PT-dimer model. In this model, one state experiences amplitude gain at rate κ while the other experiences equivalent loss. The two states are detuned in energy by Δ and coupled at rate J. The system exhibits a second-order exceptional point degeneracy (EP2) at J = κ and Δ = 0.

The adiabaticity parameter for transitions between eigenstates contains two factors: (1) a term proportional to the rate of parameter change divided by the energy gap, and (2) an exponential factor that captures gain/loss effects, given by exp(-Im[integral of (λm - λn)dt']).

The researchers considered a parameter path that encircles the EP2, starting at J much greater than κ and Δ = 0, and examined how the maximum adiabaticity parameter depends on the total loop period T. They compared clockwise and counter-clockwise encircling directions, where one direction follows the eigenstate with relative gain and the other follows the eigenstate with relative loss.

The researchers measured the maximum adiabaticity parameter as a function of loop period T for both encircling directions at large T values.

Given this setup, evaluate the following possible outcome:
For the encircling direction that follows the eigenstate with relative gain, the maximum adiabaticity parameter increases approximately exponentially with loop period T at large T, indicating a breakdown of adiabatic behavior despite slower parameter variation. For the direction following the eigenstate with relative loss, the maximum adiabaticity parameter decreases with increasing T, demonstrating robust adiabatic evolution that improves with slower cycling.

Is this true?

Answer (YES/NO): NO